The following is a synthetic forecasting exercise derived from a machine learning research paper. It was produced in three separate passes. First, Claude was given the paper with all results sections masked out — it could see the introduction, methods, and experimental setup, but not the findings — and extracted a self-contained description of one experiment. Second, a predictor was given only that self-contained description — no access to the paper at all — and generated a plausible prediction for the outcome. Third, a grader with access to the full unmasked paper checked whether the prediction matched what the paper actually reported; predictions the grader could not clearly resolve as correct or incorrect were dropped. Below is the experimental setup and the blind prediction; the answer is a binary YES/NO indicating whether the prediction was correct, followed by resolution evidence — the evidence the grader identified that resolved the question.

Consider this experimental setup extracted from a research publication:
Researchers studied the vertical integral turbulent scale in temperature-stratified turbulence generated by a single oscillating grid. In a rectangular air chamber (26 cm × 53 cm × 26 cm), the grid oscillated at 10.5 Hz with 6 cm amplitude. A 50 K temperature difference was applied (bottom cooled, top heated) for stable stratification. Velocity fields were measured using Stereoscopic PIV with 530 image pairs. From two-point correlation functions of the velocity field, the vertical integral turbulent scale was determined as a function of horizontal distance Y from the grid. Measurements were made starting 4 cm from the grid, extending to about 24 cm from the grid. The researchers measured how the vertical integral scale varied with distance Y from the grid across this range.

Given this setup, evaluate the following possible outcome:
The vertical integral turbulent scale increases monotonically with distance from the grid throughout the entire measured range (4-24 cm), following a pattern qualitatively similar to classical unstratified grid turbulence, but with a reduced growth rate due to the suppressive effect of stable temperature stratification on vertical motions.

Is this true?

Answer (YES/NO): NO